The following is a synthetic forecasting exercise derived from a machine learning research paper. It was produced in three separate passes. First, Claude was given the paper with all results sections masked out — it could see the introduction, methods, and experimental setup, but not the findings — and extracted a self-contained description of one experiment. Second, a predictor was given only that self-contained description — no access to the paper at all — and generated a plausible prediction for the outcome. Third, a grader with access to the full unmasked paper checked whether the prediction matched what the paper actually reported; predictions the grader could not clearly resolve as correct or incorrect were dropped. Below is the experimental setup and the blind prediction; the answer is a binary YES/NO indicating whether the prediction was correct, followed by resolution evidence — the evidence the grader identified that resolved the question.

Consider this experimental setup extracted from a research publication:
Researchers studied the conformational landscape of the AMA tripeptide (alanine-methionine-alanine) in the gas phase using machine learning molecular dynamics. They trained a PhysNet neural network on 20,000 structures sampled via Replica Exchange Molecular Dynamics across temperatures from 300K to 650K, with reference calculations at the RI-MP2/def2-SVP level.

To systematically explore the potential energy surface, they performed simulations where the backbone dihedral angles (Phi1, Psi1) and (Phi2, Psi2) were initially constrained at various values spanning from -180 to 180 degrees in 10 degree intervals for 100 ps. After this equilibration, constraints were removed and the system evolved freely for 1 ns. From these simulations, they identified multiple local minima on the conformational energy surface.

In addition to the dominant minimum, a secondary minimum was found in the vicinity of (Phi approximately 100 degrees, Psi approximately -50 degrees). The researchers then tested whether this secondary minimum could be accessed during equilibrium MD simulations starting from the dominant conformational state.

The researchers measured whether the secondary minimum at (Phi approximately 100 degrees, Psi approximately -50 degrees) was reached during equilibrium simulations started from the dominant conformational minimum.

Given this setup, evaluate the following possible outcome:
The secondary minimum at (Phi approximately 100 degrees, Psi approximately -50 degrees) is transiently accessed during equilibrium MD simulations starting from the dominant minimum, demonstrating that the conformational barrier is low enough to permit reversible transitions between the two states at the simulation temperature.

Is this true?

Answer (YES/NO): NO